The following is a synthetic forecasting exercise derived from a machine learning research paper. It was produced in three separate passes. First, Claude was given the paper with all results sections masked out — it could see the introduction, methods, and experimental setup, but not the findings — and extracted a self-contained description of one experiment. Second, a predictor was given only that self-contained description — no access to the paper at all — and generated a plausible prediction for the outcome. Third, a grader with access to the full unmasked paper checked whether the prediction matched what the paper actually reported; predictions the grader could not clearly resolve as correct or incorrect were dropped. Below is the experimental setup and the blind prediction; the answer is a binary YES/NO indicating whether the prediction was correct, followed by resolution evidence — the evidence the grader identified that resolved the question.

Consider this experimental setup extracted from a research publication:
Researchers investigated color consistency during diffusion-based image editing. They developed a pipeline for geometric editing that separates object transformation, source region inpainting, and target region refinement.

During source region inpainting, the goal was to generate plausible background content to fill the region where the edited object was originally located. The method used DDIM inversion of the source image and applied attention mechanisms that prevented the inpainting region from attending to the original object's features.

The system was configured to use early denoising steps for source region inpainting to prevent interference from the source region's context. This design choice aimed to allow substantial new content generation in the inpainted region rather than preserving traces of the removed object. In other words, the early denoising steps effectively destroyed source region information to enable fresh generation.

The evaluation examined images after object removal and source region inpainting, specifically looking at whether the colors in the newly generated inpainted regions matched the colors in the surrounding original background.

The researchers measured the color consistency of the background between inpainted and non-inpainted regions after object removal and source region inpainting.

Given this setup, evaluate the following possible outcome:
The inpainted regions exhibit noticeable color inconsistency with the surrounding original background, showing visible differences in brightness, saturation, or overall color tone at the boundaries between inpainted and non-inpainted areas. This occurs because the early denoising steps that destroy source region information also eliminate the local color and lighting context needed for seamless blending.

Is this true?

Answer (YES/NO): NO